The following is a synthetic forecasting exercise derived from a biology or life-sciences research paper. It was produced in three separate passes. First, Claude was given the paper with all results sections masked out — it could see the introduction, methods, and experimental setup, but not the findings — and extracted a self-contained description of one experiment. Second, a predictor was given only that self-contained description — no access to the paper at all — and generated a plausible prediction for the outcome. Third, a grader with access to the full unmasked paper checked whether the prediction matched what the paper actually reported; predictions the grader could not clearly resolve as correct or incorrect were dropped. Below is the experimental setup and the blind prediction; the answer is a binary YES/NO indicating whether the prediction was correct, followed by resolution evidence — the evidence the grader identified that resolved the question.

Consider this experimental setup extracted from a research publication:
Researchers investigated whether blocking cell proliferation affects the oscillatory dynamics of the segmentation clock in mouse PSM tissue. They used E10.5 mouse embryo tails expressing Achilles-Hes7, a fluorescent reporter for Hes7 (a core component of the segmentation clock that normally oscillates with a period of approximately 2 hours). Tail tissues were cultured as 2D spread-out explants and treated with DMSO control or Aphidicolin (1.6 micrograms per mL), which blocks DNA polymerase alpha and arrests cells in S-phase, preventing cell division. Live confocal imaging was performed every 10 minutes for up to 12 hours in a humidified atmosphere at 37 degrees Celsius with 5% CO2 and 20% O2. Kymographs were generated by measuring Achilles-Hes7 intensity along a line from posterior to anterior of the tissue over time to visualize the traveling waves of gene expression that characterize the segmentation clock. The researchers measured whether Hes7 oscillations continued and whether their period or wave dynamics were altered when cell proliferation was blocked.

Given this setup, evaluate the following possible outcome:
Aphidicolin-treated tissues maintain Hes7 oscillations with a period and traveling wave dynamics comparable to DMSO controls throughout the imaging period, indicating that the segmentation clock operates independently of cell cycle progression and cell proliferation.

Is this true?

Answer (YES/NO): NO